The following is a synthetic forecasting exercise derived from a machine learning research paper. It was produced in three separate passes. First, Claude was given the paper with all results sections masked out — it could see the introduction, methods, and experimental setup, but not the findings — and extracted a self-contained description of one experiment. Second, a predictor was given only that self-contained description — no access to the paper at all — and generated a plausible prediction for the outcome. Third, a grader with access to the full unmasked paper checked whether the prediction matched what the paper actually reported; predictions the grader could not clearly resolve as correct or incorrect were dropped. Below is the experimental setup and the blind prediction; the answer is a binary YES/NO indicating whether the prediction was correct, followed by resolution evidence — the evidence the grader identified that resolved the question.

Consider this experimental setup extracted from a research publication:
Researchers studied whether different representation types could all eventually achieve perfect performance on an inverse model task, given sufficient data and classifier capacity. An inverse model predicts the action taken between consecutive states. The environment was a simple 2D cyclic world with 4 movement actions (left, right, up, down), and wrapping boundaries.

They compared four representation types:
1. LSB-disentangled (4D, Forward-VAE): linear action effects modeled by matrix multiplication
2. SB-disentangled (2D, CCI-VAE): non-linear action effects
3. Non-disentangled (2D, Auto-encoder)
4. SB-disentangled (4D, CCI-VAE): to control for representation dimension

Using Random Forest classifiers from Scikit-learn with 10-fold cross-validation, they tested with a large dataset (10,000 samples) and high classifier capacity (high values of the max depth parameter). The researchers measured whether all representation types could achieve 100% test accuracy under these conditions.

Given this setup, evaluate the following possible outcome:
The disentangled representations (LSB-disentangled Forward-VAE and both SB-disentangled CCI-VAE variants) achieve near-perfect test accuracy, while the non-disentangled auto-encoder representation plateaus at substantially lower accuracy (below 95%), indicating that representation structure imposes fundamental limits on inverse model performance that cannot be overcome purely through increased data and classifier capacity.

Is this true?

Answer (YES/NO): NO